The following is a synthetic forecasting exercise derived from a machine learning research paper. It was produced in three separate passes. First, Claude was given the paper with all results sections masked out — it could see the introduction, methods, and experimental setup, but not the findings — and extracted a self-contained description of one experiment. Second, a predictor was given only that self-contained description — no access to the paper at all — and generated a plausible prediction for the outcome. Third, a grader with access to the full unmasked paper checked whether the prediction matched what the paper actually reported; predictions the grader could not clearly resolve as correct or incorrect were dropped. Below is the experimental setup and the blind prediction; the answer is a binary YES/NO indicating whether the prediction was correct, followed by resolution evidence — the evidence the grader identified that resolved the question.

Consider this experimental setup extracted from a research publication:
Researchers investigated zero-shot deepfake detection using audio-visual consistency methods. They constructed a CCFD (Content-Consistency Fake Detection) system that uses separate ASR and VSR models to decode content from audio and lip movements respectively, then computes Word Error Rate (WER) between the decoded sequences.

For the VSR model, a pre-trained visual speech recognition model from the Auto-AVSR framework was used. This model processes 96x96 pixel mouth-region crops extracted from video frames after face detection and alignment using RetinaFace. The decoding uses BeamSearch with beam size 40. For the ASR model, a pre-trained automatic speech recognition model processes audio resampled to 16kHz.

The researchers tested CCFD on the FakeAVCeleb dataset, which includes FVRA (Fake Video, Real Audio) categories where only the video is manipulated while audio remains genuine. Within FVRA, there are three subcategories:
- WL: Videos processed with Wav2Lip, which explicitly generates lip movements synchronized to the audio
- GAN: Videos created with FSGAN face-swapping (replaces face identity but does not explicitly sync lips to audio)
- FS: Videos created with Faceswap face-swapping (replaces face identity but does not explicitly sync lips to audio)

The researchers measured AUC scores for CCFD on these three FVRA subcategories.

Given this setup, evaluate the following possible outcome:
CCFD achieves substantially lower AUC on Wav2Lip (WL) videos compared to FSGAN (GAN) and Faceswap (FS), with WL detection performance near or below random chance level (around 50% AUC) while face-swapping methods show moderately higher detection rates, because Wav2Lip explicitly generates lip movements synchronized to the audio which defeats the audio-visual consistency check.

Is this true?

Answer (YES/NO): NO